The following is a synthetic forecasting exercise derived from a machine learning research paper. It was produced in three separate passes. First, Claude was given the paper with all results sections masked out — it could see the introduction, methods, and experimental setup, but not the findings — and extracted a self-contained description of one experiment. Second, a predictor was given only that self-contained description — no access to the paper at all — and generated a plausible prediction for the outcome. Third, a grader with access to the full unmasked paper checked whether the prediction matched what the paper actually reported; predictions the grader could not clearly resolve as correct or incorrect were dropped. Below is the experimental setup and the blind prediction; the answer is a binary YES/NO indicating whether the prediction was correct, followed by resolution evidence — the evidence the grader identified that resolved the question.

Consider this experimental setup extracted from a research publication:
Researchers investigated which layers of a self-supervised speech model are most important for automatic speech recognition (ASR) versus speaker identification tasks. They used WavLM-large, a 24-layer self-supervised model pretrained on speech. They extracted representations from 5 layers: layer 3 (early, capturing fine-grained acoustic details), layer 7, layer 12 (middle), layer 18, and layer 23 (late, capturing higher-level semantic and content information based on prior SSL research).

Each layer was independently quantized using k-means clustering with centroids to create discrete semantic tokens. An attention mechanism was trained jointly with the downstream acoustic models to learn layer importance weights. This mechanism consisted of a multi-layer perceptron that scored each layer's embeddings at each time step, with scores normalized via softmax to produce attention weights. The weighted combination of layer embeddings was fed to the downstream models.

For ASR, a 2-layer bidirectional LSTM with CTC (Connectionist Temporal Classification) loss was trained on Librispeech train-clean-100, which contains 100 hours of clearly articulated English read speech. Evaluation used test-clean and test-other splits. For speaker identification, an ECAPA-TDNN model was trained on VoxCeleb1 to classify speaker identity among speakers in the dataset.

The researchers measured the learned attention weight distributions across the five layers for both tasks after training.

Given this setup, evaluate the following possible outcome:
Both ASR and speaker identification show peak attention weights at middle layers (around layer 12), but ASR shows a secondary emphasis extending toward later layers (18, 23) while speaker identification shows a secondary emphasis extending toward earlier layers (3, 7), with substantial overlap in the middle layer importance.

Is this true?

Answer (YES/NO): NO